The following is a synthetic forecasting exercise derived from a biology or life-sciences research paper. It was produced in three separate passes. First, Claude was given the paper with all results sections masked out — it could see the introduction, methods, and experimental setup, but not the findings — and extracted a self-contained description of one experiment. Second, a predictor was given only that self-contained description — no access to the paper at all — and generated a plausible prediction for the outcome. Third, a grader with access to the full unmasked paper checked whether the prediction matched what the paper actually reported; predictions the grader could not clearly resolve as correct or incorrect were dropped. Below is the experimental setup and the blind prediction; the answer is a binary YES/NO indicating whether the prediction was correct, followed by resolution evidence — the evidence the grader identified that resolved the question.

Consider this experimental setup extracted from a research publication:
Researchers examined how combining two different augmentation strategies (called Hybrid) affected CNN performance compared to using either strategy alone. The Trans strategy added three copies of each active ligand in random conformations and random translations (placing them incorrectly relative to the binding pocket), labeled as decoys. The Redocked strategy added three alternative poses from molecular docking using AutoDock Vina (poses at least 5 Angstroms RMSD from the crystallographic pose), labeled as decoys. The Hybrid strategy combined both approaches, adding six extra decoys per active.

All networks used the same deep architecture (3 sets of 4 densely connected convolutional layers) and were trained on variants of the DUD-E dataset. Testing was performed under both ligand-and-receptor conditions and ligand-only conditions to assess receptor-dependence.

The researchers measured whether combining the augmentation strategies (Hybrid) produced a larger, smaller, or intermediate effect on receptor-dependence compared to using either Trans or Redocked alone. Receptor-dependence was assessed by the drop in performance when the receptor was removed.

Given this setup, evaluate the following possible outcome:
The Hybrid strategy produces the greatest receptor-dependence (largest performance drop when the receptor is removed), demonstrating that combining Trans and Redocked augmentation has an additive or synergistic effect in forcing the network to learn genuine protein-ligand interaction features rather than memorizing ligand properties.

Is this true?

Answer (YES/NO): NO